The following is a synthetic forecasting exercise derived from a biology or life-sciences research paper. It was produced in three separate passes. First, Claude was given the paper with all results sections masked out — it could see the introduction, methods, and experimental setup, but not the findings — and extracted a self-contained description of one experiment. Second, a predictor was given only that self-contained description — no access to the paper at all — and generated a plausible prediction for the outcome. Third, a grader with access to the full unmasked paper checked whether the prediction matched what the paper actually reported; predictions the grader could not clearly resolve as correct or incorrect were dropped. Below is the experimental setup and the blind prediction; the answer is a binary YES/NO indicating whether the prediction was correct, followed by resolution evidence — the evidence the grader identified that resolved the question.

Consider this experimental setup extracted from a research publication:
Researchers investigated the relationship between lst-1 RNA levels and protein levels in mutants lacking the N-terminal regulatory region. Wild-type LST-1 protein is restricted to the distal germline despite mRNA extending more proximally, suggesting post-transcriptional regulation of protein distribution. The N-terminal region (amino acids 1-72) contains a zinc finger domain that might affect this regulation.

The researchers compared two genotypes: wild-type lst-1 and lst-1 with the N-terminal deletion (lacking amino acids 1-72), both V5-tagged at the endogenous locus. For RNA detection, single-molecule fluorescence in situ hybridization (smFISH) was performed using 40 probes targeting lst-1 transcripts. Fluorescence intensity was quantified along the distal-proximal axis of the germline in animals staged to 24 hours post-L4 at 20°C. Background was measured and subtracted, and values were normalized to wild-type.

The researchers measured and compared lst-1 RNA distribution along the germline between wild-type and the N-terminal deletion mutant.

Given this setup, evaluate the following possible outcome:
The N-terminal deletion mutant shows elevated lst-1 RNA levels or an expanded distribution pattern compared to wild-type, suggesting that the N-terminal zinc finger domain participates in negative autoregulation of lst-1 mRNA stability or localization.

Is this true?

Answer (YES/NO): YES